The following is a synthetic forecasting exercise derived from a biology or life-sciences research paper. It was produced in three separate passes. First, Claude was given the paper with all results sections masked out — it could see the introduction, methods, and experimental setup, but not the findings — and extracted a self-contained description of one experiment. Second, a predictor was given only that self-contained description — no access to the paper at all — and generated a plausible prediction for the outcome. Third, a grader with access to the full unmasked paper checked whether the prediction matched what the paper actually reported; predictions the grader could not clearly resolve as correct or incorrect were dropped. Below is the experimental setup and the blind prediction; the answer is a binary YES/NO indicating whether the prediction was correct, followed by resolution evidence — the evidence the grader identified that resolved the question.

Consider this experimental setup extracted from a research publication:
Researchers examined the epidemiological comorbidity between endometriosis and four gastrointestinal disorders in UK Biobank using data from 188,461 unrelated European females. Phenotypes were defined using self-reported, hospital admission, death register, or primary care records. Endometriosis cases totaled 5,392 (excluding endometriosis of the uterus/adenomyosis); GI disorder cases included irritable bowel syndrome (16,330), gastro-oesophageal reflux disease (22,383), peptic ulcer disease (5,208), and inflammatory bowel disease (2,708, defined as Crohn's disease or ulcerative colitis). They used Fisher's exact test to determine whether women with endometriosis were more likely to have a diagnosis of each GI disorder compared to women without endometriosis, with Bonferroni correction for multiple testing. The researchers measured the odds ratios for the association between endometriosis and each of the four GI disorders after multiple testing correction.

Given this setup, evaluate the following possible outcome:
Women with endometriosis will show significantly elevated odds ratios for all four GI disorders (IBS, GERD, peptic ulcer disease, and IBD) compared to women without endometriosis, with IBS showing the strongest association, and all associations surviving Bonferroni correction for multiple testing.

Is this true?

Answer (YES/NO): NO